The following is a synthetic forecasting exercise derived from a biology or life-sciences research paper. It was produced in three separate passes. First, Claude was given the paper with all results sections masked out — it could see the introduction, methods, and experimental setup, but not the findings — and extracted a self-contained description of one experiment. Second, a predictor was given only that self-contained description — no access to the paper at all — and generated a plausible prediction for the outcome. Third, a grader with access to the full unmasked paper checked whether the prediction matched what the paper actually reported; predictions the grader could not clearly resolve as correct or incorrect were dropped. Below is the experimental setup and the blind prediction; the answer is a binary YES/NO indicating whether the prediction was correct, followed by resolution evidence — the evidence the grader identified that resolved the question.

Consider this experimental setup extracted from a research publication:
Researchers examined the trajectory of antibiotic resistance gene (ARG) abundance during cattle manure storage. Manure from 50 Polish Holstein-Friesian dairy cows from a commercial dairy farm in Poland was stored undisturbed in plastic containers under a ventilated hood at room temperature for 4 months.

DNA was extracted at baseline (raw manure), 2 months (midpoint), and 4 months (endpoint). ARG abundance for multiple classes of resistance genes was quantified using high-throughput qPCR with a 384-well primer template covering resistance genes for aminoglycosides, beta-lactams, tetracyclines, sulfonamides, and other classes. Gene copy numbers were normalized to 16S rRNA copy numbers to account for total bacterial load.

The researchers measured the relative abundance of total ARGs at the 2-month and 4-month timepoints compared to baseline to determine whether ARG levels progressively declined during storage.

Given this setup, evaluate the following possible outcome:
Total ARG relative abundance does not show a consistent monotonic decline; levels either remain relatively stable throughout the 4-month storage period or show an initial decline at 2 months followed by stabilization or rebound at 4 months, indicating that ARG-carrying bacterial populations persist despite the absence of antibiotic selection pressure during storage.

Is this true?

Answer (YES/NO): YES